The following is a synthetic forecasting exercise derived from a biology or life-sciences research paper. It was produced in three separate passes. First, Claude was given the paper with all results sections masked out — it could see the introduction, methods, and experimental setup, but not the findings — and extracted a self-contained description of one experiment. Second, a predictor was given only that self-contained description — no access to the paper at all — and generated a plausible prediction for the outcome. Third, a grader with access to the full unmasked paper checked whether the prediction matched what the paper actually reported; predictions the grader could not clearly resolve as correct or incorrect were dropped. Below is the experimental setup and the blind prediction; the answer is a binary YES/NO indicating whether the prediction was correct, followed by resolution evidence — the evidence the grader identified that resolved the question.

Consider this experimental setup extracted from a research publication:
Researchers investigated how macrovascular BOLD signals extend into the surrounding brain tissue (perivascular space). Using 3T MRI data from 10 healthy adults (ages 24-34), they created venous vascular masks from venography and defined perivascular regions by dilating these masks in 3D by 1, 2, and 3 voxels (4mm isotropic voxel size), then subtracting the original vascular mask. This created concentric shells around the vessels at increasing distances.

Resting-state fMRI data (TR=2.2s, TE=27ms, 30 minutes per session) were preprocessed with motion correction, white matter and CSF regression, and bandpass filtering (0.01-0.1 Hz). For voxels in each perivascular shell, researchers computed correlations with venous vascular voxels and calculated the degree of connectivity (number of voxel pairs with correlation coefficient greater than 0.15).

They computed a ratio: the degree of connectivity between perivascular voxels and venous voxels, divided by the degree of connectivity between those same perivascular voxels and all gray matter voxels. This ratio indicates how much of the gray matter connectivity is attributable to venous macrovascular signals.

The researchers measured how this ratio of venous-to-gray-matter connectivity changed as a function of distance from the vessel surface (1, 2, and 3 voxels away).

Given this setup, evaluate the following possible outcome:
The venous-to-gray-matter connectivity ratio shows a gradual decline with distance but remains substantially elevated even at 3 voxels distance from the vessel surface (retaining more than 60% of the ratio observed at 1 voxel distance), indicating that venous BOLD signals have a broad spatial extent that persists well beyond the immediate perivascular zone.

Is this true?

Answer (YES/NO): YES